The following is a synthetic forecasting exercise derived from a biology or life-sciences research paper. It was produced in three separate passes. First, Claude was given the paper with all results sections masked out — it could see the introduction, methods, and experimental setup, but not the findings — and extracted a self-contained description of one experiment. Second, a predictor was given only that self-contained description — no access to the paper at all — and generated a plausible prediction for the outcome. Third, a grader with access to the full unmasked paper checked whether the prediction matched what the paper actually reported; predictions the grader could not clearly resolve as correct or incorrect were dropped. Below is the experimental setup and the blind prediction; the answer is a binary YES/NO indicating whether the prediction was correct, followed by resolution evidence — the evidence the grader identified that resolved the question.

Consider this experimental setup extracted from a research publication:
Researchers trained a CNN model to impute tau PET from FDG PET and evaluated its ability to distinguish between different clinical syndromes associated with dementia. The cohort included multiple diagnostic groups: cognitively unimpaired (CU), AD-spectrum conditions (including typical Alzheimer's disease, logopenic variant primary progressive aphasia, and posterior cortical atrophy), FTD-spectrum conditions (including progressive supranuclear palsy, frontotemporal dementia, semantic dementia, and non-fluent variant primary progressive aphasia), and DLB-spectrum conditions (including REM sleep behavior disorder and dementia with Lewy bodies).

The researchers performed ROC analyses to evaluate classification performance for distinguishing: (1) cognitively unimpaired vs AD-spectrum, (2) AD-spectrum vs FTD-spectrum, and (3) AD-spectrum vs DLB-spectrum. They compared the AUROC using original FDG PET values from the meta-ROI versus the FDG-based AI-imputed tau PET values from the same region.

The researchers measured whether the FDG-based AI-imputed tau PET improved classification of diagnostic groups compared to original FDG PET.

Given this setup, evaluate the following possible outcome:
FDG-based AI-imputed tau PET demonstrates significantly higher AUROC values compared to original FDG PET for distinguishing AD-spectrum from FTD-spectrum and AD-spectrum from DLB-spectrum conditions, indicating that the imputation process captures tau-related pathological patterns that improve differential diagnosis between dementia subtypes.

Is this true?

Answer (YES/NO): YES